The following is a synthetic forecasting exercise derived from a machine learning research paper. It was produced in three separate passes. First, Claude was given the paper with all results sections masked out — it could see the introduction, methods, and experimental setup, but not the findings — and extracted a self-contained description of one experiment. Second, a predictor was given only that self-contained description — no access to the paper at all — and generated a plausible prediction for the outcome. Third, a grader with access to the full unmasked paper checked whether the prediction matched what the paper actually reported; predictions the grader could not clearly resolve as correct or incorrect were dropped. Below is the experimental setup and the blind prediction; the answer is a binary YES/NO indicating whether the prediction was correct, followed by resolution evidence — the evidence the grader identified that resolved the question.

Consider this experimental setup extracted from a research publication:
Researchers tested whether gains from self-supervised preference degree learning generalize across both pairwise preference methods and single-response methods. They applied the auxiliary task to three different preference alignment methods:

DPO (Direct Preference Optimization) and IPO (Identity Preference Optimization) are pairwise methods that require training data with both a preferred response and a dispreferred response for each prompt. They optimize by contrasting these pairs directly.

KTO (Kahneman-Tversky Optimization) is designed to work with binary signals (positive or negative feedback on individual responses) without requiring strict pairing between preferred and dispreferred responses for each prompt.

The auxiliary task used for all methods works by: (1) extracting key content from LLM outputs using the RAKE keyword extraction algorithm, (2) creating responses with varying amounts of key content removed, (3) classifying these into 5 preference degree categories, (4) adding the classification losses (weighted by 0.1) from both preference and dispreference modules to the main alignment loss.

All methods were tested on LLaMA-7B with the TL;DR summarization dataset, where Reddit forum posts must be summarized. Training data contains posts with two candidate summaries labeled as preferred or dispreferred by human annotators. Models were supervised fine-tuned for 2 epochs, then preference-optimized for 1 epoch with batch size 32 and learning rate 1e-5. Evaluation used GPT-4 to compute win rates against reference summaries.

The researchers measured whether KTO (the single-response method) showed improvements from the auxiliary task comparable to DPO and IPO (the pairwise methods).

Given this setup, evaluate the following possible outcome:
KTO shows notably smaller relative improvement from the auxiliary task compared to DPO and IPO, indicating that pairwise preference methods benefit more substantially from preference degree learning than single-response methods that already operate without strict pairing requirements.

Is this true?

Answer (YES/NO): NO